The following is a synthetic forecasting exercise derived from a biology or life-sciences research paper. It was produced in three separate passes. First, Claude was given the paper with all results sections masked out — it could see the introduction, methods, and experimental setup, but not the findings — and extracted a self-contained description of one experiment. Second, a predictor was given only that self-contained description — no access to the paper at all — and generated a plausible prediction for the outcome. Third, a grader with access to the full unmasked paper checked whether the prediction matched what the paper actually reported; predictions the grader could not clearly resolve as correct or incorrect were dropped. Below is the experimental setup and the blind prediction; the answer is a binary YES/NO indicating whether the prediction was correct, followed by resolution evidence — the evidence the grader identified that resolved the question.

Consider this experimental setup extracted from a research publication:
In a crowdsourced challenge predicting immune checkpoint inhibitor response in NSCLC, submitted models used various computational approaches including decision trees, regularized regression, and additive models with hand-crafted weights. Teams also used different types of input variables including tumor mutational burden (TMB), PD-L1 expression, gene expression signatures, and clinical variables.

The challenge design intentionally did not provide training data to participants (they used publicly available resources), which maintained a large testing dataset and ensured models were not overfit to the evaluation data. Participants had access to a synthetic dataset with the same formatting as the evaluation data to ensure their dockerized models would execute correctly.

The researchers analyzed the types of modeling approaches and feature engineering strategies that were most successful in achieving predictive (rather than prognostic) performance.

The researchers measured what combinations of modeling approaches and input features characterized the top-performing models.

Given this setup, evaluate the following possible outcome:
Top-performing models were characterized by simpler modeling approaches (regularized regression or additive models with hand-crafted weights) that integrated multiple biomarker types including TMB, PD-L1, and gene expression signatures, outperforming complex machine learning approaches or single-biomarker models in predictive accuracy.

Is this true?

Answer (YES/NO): NO